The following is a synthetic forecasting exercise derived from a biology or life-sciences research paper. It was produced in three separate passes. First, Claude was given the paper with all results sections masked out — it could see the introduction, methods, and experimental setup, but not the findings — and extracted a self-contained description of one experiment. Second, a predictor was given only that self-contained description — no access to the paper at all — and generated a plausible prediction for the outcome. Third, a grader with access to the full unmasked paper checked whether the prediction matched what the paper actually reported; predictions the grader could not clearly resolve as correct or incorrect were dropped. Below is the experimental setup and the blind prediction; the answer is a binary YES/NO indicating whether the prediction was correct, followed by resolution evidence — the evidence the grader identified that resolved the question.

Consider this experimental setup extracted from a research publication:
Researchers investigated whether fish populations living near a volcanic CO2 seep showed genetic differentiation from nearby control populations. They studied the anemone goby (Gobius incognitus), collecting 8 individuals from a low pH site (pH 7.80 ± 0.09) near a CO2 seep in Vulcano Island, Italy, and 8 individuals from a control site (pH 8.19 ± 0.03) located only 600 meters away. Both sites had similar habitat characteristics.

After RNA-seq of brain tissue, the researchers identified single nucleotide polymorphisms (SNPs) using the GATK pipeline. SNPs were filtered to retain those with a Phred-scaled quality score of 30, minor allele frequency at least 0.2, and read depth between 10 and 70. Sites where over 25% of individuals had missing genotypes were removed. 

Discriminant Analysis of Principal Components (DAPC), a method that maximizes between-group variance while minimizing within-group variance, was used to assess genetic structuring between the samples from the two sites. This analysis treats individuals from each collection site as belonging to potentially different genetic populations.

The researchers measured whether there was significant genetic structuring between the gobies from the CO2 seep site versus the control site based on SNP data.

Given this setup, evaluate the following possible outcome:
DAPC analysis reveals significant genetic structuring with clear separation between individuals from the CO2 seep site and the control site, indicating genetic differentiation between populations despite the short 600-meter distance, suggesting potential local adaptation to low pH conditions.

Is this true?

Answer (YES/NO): NO